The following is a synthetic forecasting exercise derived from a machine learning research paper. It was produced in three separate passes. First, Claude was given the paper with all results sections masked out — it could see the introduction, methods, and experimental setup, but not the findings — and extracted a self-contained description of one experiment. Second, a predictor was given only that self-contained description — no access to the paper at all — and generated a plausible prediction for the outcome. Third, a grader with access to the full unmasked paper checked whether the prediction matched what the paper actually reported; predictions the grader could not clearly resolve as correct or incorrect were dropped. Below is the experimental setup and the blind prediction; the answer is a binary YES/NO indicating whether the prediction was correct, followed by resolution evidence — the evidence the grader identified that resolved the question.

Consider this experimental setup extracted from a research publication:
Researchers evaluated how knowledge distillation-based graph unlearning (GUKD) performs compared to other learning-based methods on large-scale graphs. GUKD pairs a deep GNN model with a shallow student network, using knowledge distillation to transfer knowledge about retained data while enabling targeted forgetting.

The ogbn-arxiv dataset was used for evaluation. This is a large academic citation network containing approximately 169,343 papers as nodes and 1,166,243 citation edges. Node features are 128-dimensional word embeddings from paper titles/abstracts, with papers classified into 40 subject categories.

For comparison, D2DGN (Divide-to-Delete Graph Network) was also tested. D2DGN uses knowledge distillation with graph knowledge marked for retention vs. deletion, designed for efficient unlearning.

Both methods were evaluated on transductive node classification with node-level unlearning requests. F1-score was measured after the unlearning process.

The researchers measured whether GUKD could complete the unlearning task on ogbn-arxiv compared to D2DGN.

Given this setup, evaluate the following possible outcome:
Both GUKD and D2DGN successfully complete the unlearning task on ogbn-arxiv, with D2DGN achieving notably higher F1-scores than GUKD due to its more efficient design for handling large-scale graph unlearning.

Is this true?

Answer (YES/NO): NO